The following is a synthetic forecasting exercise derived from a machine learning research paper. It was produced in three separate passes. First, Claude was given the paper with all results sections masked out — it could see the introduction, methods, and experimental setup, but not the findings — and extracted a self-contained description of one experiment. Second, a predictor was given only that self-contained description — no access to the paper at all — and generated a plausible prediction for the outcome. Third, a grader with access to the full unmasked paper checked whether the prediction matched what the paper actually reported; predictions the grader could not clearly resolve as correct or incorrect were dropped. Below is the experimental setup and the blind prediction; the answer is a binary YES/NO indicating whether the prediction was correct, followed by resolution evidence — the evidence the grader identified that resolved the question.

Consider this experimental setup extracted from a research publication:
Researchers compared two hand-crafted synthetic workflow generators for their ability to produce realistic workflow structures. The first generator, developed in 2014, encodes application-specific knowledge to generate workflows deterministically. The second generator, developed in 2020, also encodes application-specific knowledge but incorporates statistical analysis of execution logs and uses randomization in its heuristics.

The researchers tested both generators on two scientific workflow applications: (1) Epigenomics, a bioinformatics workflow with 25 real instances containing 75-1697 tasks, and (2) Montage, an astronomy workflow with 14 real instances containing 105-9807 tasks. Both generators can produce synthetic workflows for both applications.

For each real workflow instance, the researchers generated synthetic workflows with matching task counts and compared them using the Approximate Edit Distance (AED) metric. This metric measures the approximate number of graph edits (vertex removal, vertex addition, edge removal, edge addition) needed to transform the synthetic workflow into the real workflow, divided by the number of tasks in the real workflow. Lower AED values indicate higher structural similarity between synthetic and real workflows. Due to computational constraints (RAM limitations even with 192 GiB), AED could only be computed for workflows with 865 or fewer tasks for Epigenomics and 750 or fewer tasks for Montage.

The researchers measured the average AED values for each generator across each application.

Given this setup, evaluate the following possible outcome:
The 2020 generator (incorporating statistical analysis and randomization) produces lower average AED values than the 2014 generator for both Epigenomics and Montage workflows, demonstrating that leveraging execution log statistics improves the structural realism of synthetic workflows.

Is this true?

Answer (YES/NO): NO